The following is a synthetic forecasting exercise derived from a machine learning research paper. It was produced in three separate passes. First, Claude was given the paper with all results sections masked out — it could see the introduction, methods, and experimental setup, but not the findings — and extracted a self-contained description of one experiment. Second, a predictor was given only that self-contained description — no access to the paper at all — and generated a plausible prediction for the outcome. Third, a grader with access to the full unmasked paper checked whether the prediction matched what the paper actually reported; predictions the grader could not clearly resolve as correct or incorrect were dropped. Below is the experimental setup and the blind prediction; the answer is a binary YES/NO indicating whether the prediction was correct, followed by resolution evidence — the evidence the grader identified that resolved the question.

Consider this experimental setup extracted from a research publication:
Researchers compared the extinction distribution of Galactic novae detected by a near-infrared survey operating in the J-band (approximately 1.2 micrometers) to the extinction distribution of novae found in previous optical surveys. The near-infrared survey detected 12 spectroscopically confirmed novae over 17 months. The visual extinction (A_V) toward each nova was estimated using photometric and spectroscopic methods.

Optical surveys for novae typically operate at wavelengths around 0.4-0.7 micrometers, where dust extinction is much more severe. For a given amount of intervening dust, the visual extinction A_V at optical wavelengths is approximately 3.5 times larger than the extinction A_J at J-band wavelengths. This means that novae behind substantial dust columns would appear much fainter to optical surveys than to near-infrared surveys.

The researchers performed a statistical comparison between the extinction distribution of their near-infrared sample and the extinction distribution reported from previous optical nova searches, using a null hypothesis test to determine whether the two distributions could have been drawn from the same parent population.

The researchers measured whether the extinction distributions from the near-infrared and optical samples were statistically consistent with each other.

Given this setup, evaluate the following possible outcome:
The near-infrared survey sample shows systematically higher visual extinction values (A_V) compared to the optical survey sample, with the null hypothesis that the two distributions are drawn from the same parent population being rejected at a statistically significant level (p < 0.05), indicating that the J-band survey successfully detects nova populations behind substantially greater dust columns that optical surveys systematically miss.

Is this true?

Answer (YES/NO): YES